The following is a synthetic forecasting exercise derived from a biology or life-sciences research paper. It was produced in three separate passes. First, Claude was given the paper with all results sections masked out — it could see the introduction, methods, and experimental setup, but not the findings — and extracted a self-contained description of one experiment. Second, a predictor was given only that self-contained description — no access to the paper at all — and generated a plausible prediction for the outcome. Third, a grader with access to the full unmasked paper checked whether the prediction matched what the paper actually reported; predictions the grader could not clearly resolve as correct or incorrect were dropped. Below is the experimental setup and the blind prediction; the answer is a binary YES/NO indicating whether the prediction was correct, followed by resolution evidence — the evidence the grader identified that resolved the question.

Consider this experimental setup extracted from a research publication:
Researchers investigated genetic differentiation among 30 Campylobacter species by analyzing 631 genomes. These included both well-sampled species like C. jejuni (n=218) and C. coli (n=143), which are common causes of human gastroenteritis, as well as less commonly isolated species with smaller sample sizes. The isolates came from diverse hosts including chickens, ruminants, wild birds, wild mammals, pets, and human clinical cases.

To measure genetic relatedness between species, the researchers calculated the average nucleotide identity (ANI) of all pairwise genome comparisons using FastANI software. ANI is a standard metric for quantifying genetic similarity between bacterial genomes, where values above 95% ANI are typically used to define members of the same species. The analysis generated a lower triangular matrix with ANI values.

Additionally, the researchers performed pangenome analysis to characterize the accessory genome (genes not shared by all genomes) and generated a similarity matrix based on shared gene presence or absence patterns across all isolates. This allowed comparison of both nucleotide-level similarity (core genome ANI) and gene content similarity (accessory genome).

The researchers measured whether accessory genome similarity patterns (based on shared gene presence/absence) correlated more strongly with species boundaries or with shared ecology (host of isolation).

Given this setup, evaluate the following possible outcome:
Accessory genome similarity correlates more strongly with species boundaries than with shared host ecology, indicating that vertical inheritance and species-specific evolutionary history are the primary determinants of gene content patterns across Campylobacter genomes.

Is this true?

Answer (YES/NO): YES